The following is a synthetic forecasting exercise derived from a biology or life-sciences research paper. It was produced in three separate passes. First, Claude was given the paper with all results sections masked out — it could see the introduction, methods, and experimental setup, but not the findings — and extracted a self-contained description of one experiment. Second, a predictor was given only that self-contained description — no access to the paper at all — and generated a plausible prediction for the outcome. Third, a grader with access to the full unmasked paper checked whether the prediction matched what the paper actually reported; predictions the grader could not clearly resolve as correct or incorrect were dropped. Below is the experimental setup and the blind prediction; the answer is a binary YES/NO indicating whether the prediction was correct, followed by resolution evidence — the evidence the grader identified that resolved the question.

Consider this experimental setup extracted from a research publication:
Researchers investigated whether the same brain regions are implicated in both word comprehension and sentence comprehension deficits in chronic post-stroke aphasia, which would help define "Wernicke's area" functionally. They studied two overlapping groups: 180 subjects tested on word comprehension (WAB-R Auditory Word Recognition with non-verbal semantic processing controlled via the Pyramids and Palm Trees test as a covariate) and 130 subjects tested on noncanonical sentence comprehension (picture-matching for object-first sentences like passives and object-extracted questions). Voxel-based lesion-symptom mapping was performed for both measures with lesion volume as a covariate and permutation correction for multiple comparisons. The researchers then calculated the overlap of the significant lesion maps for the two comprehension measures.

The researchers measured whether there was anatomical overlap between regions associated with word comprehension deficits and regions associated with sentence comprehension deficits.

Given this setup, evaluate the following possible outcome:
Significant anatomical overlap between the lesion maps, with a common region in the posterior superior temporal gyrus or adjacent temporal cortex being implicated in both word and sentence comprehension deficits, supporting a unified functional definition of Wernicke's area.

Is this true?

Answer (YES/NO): YES